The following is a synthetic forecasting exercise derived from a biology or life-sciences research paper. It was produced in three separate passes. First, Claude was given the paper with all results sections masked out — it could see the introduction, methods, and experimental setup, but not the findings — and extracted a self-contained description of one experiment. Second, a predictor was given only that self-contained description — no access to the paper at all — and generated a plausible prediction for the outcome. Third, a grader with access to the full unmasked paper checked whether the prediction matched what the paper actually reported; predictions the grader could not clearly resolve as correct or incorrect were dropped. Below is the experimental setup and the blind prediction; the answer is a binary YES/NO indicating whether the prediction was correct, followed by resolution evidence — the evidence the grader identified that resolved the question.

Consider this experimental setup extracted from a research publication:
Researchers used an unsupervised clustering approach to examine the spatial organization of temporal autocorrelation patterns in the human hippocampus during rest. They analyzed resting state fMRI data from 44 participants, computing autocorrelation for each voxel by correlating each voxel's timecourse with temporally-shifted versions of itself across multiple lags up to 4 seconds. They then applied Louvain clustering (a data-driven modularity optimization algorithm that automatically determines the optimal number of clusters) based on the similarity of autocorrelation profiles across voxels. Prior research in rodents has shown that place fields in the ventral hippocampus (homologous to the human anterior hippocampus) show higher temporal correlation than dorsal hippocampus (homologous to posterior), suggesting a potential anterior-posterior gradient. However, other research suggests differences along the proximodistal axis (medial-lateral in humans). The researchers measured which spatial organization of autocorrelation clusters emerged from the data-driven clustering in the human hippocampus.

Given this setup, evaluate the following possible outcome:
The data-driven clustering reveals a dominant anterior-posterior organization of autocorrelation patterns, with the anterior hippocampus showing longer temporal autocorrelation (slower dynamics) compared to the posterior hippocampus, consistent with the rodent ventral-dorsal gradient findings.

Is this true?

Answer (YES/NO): NO